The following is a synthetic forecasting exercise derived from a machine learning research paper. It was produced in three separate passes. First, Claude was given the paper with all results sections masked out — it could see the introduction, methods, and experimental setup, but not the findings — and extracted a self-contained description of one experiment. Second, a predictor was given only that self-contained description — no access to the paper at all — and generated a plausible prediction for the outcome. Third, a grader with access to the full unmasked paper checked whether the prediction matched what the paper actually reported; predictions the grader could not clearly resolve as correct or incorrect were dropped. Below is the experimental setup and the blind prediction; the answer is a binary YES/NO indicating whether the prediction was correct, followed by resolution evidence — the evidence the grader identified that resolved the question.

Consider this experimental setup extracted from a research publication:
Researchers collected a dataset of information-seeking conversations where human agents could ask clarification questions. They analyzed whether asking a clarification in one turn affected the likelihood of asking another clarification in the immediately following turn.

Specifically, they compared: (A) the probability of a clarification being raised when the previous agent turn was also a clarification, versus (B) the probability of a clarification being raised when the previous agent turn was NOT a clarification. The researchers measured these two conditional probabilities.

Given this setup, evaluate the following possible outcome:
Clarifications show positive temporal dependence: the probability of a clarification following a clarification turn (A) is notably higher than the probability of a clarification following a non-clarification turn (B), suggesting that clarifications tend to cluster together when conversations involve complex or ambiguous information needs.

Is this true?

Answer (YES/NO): NO